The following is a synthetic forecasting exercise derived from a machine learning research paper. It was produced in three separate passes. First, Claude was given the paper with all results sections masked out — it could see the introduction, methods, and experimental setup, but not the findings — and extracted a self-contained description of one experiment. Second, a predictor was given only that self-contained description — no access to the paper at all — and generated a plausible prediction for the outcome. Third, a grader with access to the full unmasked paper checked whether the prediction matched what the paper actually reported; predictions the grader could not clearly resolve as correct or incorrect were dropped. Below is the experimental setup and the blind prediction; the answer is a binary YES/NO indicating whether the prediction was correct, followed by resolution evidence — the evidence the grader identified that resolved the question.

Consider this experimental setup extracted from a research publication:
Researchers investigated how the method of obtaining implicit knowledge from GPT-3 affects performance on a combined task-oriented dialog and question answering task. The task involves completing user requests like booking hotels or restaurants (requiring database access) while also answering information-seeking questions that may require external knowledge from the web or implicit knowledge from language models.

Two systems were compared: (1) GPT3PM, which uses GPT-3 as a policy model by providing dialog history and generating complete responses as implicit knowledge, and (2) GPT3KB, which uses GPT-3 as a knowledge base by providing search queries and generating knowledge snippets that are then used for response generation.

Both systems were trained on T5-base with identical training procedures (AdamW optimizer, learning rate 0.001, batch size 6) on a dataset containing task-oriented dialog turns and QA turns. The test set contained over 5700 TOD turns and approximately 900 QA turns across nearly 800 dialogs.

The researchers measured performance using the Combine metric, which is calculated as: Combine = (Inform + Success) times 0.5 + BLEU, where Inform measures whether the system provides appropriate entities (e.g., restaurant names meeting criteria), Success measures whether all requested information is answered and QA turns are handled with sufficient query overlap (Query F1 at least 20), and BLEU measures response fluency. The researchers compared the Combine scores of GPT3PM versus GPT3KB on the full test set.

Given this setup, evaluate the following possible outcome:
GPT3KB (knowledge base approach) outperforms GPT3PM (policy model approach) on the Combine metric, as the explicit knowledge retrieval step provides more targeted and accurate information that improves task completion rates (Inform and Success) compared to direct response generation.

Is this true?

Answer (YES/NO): YES